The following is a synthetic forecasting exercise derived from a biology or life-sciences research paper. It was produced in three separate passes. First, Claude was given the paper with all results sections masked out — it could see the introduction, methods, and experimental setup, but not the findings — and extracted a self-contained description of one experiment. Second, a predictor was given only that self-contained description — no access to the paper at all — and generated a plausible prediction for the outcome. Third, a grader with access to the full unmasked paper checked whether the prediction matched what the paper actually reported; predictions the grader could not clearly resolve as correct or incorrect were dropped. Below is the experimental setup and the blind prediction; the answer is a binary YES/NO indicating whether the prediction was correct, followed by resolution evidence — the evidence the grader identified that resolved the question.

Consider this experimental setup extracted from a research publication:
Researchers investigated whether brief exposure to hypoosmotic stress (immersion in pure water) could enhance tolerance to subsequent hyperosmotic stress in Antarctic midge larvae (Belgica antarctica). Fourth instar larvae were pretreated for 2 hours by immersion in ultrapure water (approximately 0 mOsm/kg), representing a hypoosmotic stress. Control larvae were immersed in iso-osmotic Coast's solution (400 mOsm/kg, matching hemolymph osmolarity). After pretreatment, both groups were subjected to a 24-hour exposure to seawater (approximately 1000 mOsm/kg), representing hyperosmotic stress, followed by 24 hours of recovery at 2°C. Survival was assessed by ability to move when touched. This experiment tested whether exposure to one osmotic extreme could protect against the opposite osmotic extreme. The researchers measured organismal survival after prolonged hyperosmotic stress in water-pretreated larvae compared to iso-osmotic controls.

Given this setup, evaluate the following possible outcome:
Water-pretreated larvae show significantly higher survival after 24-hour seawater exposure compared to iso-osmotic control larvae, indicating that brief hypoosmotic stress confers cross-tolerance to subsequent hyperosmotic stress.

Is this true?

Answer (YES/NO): NO